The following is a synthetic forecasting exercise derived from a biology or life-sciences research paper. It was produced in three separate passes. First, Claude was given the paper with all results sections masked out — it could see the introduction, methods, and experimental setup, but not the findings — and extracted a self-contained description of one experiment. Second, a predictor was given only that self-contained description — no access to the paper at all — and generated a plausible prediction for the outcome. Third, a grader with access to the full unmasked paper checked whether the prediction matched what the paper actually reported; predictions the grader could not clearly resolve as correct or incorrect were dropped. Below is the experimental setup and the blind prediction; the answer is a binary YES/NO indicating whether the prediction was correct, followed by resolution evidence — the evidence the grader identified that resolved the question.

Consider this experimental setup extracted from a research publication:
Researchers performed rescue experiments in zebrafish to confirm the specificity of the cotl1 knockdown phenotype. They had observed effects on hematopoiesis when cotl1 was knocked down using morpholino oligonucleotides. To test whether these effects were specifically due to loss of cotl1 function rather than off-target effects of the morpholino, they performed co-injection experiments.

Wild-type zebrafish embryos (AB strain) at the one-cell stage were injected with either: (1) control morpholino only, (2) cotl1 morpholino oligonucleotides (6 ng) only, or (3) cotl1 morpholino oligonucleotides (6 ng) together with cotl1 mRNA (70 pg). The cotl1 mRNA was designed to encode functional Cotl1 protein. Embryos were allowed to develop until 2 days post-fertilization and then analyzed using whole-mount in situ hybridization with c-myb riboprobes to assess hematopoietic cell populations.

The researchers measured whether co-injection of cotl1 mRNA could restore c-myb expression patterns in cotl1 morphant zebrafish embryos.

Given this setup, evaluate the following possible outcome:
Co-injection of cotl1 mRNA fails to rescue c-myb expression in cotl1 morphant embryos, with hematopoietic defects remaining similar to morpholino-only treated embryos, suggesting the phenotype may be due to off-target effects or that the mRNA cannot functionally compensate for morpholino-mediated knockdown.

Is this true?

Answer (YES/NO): NO